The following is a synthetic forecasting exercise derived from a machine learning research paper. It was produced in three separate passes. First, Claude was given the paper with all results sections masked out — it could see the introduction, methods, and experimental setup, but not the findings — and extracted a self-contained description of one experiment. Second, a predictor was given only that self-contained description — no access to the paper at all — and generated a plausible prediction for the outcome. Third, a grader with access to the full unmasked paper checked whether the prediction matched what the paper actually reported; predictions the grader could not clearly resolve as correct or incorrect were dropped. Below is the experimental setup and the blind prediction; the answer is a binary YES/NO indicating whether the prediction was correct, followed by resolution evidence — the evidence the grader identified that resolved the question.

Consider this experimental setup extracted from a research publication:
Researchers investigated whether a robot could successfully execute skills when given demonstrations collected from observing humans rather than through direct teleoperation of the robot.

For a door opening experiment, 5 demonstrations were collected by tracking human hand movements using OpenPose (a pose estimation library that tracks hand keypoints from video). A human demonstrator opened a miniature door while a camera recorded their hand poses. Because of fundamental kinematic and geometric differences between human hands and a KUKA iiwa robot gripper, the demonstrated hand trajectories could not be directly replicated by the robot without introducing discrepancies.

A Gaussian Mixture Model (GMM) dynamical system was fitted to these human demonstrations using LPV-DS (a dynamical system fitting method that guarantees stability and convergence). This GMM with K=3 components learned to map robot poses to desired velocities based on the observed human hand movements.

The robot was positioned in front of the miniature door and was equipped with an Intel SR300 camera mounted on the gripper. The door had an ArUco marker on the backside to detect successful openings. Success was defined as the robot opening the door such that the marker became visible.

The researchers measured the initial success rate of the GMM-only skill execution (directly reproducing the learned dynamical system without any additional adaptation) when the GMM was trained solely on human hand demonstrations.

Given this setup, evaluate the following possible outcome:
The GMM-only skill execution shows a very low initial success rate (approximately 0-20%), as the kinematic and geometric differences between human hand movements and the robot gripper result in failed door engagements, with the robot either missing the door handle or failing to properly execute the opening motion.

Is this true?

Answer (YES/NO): YES